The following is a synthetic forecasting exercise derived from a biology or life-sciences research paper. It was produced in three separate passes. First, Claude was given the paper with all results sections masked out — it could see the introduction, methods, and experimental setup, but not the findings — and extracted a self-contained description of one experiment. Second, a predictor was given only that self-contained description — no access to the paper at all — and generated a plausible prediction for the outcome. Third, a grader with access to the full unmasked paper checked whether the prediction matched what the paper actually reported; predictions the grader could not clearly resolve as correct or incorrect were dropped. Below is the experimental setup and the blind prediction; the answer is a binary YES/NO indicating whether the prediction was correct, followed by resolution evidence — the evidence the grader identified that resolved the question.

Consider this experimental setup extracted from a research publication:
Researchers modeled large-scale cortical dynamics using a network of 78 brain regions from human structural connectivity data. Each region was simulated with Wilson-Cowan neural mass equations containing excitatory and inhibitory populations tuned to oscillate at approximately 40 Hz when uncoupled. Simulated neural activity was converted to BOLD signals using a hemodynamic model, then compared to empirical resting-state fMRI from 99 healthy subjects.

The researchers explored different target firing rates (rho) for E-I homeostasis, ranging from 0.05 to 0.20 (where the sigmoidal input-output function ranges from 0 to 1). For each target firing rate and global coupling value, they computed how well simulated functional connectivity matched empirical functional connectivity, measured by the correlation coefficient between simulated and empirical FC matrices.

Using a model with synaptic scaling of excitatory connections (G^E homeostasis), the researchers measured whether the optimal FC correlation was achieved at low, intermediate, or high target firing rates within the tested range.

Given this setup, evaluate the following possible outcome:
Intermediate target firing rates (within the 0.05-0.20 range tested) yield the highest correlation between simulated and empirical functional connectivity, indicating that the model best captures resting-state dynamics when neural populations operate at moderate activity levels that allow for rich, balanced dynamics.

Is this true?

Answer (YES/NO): YES